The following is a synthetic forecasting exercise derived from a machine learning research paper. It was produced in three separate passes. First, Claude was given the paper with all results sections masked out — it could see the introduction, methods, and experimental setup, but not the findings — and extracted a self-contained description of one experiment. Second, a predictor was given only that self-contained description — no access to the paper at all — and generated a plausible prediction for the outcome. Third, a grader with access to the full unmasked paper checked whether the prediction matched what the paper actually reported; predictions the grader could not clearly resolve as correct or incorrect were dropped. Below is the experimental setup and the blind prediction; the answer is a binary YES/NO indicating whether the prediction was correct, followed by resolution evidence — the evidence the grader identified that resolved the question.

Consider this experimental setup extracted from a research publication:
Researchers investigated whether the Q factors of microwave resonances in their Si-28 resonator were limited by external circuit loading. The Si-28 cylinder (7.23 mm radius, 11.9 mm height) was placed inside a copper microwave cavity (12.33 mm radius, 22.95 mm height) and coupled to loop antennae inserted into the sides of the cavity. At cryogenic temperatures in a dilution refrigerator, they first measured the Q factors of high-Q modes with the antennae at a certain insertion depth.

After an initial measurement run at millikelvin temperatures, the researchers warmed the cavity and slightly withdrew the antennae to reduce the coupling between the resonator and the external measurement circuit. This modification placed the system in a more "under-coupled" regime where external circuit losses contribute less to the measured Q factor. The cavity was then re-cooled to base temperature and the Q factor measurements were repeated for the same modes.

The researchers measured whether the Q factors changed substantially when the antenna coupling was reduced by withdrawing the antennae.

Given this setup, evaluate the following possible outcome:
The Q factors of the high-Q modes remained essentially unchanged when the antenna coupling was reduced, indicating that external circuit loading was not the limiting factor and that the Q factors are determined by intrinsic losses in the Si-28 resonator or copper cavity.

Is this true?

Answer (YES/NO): YES